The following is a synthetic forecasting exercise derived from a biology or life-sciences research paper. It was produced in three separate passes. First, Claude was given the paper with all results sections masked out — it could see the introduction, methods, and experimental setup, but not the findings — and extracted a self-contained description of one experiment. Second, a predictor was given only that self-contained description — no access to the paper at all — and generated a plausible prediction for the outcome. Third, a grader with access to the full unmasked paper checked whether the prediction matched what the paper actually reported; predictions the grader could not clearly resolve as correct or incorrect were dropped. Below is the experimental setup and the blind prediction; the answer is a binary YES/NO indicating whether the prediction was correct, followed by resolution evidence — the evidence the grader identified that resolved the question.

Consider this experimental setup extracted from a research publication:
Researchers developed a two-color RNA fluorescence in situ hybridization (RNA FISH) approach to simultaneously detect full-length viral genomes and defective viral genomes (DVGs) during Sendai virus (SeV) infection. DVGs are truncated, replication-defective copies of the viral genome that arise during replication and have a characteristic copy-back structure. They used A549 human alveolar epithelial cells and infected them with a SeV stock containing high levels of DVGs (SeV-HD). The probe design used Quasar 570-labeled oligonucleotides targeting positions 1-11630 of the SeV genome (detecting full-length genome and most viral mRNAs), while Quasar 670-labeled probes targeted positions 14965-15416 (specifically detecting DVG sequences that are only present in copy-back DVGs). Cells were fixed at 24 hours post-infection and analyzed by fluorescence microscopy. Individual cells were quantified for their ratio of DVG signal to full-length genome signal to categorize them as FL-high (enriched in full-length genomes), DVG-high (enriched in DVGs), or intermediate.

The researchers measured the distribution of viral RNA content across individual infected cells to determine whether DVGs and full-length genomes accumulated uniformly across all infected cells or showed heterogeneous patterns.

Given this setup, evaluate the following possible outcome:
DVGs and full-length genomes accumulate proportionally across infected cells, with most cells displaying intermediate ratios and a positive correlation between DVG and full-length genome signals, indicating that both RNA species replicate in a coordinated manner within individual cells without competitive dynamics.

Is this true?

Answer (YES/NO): NO